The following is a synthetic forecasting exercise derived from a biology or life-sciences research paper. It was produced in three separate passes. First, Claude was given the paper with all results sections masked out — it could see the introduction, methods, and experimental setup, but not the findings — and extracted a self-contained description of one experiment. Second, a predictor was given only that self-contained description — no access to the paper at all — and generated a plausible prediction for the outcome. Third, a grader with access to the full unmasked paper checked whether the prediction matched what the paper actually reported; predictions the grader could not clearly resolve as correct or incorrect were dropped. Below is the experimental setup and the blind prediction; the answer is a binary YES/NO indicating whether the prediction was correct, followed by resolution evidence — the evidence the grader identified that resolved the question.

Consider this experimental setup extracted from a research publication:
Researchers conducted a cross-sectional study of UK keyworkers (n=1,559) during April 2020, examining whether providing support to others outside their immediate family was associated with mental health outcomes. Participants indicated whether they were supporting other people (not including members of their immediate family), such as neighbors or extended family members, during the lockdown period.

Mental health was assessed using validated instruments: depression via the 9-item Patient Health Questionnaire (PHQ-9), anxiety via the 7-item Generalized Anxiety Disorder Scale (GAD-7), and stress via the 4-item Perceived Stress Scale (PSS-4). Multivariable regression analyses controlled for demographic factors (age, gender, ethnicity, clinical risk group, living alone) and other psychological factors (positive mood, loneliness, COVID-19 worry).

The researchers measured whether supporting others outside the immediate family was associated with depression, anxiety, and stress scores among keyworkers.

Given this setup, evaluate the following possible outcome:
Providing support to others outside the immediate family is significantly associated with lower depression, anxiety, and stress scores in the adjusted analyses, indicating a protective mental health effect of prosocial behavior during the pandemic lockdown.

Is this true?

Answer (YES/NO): NO